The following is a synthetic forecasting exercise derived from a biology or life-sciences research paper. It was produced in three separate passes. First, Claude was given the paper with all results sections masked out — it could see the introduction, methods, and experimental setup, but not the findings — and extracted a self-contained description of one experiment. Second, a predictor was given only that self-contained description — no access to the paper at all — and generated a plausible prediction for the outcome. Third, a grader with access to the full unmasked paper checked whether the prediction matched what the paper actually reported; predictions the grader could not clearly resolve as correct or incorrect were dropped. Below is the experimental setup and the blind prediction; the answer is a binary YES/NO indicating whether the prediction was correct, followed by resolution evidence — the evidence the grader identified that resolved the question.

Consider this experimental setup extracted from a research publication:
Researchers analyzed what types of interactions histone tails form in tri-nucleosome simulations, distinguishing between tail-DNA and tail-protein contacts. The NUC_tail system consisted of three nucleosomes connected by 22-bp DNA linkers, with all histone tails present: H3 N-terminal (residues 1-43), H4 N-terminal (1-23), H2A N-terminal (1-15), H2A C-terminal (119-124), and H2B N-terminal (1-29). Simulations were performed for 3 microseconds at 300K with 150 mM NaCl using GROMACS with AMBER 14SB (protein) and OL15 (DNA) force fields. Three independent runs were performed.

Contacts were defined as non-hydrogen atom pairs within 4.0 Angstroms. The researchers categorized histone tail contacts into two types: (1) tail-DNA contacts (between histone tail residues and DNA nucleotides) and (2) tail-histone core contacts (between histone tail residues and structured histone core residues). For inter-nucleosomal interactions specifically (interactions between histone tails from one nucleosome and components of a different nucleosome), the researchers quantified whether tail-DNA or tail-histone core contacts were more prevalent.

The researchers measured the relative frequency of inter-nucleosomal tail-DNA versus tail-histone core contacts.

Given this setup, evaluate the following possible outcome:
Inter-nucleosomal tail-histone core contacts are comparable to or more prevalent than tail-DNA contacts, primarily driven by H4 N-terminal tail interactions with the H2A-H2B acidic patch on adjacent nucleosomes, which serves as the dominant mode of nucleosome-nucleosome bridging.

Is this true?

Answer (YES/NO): NO